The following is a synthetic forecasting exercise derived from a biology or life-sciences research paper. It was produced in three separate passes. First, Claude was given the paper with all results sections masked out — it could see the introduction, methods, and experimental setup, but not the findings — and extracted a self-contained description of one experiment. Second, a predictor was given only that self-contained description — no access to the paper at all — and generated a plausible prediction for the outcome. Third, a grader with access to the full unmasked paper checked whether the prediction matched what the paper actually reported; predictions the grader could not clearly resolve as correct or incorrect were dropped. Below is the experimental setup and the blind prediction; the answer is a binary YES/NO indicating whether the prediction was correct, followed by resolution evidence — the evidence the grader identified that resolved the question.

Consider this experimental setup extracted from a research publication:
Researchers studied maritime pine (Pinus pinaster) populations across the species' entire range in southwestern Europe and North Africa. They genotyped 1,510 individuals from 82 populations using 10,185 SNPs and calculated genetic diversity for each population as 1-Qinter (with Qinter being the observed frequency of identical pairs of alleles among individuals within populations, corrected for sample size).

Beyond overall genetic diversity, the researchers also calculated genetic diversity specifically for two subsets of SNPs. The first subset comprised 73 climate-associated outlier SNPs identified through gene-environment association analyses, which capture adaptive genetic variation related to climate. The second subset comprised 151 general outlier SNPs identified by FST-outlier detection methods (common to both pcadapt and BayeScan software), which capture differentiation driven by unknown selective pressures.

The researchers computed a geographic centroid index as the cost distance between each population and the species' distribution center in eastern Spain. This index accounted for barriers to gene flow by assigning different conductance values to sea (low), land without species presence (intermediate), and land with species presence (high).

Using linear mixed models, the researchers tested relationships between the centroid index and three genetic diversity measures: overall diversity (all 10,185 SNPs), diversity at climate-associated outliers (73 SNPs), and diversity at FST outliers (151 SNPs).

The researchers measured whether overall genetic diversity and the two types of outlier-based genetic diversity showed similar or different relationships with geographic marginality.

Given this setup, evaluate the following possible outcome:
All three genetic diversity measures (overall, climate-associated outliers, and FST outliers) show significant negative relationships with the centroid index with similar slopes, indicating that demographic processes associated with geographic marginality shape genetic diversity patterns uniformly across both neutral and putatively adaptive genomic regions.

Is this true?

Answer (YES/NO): NO